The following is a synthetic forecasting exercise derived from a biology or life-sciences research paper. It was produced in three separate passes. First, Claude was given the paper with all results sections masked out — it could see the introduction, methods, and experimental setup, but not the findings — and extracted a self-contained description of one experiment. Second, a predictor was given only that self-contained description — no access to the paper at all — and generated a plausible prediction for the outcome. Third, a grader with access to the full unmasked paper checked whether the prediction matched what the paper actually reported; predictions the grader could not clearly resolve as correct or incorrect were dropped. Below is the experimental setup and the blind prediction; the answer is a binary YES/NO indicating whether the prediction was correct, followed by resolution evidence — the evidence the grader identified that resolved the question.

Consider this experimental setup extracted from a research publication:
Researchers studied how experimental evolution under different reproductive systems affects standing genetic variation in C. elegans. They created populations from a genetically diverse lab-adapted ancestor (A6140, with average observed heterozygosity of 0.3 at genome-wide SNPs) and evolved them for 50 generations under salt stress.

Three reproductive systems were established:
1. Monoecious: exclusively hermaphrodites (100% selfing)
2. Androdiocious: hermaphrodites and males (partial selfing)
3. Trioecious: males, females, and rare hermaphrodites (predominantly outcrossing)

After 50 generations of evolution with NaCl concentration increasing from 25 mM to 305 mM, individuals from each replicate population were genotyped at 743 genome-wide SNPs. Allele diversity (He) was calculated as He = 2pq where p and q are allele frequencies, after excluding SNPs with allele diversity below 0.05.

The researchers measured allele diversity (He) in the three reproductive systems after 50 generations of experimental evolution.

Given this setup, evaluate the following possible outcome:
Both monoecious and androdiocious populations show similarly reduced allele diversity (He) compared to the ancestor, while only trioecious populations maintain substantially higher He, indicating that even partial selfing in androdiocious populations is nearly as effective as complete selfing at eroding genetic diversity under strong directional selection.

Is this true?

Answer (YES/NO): NO